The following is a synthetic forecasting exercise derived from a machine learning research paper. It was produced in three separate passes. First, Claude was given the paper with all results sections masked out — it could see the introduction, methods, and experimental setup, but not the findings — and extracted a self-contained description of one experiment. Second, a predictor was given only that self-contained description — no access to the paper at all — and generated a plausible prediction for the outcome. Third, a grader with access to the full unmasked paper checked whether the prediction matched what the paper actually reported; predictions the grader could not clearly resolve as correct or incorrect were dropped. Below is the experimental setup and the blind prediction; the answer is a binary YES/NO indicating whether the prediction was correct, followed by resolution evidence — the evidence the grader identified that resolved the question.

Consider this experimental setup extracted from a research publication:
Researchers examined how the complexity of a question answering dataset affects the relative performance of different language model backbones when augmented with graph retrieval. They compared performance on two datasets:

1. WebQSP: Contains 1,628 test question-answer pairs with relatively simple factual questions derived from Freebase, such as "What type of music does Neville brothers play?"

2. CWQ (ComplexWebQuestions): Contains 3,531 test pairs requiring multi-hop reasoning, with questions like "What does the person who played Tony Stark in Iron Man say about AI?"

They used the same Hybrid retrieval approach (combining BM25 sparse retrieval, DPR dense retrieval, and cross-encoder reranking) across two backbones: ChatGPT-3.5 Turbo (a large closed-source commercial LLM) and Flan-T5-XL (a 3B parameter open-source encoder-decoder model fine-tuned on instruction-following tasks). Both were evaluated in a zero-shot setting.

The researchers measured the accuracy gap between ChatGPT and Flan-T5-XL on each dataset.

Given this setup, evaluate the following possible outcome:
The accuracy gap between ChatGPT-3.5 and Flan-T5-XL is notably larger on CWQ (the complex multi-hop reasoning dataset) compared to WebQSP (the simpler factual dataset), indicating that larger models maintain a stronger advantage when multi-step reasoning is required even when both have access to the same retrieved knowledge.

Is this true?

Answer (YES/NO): NO